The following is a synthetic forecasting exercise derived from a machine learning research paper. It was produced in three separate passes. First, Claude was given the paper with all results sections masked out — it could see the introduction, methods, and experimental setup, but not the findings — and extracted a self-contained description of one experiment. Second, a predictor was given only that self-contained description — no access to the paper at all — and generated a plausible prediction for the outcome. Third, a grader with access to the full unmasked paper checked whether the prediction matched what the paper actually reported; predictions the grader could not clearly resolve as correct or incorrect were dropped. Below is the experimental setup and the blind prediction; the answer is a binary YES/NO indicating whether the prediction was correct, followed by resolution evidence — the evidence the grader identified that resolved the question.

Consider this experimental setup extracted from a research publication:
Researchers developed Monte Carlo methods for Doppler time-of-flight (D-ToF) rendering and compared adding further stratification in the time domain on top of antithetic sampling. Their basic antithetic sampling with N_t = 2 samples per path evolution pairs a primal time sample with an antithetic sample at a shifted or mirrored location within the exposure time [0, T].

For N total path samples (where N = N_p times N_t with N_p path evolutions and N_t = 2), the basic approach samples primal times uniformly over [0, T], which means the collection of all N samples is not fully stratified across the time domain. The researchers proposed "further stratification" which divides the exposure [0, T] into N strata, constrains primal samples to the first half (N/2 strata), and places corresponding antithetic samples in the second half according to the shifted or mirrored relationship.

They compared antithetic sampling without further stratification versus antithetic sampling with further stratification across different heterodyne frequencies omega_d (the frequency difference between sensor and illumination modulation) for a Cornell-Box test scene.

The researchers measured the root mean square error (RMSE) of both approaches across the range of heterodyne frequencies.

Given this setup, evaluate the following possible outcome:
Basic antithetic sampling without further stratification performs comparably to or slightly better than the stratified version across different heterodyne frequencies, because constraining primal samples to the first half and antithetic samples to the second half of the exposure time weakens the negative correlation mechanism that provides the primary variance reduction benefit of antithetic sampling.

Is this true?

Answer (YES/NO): NO